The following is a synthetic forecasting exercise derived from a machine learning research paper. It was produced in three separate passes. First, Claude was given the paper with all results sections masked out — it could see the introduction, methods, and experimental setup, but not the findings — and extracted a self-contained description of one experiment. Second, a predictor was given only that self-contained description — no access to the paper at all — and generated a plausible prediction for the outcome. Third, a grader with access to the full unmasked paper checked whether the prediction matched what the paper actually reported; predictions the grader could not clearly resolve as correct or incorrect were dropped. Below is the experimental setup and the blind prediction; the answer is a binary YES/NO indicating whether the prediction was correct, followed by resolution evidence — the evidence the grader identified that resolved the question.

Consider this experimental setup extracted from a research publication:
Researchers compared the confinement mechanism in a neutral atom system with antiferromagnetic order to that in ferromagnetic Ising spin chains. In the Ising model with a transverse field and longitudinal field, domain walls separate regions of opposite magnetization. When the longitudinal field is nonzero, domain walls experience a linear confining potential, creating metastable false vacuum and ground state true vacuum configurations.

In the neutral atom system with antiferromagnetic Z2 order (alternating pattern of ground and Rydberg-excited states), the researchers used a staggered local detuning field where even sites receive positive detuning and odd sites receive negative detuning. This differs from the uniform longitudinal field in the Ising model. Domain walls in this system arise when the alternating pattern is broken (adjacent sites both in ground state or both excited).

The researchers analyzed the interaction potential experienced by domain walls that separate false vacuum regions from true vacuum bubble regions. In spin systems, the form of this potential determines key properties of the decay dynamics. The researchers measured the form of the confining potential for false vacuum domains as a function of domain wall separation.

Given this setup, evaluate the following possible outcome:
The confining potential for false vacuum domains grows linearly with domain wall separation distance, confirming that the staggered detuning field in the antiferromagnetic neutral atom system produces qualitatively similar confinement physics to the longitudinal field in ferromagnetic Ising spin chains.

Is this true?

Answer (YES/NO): YES